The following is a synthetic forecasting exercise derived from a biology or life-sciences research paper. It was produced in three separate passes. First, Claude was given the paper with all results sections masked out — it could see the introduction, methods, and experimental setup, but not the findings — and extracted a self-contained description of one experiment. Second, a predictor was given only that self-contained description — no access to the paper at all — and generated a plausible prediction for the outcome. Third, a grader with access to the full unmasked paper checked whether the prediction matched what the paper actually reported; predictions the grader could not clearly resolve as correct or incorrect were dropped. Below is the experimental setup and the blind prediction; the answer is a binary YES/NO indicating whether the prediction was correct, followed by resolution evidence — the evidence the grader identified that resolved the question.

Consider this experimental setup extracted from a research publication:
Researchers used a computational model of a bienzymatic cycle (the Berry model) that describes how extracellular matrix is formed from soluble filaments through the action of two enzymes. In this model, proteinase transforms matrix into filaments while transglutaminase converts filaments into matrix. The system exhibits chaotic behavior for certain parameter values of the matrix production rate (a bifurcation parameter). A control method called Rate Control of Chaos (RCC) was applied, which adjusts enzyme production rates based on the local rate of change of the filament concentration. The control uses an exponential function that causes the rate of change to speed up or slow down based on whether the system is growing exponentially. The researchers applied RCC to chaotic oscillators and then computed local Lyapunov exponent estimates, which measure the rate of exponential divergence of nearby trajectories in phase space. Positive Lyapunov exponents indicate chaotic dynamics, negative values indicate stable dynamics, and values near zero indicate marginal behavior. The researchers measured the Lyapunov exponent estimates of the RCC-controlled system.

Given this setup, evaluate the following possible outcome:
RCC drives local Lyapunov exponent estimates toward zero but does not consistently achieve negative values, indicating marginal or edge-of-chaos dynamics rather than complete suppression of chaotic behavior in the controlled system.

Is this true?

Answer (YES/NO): YES